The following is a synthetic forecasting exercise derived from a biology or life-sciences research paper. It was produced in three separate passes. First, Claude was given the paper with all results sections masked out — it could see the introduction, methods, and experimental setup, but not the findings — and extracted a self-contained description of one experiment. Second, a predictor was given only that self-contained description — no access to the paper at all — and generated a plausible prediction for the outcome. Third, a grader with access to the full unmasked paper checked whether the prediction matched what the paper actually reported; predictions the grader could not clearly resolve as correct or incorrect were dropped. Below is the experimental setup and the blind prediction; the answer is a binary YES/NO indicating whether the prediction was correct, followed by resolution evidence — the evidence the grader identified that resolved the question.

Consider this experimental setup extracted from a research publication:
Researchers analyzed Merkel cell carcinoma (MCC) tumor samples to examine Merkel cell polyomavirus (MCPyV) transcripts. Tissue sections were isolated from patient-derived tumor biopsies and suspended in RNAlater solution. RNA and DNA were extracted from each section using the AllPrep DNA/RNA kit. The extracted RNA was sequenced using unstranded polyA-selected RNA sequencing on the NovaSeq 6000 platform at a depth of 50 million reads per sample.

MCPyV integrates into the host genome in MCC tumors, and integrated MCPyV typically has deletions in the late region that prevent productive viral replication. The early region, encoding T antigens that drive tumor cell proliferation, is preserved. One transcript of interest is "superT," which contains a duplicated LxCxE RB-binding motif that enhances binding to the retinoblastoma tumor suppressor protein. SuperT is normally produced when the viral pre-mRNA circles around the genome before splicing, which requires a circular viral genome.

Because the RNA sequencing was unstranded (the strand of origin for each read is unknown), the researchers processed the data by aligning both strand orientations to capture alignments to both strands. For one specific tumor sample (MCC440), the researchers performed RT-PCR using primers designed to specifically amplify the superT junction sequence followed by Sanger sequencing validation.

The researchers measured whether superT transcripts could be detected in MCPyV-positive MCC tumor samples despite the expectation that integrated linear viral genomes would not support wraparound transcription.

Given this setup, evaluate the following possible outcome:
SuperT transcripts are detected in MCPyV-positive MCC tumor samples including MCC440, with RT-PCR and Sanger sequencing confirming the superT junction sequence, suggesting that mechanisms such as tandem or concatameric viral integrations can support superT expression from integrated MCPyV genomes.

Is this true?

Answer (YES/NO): YES